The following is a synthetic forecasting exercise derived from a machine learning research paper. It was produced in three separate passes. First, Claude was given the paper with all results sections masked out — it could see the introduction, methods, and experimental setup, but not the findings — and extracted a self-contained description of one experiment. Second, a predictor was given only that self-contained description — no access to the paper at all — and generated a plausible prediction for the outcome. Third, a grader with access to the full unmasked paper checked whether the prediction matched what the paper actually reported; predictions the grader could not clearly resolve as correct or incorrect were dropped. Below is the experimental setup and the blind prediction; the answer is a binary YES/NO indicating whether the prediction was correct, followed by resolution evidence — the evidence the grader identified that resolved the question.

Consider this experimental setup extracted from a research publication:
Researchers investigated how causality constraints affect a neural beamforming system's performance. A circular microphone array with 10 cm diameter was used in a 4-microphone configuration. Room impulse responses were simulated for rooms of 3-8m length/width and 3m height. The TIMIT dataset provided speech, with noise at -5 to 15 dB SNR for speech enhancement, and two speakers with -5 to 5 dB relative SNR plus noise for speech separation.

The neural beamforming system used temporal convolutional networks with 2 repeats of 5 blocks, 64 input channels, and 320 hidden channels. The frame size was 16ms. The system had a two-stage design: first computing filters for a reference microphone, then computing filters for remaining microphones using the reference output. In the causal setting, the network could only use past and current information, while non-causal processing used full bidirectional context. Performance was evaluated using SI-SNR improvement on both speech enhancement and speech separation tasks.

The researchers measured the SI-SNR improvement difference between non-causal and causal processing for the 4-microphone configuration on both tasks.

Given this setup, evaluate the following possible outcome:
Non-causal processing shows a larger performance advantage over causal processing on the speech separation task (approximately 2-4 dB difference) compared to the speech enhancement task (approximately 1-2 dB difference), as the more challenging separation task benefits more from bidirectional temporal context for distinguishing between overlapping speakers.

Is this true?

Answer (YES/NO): NO